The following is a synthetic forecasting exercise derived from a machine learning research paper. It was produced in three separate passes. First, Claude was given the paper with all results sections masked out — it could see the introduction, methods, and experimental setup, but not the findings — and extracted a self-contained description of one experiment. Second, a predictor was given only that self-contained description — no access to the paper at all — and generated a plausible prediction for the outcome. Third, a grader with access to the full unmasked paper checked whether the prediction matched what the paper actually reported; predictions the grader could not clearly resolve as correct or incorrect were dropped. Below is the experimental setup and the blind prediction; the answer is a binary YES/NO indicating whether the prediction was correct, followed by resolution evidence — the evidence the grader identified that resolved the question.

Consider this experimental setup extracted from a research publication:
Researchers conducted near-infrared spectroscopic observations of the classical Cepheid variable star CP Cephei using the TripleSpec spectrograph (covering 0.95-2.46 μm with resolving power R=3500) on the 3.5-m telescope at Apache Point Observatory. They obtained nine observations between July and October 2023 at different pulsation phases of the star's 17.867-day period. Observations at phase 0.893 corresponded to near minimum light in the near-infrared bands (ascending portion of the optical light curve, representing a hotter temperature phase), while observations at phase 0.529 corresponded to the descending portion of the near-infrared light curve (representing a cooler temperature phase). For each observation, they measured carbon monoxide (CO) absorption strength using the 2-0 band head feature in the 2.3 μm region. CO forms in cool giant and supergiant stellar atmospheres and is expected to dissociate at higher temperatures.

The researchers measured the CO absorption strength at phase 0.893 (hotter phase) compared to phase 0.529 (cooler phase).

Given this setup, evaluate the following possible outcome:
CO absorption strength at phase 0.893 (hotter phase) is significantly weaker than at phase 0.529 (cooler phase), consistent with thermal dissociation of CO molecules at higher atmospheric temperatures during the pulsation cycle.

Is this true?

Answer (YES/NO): YES